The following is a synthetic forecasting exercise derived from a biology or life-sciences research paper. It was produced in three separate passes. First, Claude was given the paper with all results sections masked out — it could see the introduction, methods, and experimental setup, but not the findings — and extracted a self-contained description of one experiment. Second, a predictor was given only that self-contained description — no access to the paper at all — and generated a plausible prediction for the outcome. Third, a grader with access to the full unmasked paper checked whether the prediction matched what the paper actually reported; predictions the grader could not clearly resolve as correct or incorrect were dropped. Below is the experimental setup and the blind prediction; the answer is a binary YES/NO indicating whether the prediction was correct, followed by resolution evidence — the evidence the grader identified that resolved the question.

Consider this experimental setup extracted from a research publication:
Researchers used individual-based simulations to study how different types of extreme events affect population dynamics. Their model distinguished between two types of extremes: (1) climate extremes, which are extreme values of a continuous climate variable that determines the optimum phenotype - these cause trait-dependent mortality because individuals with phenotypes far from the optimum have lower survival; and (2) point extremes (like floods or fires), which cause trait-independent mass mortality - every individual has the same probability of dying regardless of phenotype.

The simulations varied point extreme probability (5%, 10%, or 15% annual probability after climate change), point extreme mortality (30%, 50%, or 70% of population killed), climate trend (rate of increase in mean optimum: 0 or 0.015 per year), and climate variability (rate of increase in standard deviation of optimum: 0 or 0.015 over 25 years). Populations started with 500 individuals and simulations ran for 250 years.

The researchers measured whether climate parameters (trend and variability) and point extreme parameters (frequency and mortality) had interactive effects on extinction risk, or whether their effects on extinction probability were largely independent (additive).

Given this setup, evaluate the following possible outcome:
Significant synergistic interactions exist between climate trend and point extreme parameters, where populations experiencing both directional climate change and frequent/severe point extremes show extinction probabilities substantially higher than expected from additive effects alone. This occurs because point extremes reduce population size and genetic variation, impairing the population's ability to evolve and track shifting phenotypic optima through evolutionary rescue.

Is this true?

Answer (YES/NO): NO